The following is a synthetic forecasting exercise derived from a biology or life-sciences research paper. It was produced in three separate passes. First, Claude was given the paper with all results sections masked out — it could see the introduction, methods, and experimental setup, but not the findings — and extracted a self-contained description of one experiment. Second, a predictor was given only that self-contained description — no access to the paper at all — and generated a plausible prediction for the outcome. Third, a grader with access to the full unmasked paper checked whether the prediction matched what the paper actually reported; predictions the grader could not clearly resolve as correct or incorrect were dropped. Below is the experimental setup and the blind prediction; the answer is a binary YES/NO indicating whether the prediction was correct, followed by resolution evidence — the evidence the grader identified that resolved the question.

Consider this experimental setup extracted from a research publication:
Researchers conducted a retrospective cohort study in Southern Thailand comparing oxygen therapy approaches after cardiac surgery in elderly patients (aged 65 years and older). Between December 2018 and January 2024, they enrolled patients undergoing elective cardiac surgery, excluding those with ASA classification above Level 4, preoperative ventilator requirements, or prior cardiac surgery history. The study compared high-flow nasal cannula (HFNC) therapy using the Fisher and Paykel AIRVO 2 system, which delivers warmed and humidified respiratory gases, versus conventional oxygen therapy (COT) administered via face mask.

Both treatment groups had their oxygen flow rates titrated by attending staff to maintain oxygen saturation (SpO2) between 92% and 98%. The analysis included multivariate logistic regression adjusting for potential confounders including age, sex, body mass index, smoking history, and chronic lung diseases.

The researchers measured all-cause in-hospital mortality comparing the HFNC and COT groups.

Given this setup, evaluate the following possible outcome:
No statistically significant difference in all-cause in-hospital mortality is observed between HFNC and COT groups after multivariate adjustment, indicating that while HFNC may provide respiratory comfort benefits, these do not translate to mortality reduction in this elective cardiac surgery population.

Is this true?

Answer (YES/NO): YES